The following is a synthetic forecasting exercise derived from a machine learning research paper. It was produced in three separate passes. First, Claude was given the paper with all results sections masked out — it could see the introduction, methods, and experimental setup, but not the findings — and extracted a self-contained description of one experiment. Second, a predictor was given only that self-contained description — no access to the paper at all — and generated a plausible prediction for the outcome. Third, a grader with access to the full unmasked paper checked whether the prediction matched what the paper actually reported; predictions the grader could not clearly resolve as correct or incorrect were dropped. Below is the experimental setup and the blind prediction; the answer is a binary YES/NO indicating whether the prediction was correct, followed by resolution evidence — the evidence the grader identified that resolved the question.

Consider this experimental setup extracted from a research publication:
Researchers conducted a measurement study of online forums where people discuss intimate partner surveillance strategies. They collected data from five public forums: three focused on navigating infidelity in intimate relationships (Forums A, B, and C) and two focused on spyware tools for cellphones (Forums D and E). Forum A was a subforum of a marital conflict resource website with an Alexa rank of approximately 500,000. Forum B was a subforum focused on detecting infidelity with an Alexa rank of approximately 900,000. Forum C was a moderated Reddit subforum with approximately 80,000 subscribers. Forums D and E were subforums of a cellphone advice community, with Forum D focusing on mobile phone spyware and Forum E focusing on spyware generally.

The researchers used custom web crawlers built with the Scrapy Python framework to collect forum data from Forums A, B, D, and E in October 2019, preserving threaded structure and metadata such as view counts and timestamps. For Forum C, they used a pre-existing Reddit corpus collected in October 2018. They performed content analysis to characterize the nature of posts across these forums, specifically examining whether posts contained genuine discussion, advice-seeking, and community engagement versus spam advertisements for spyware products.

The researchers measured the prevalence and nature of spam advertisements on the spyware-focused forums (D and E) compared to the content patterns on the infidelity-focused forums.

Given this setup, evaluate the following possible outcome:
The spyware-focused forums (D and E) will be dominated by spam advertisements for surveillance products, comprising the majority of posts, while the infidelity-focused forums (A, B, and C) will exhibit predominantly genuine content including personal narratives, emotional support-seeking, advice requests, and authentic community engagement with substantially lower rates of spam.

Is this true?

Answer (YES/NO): YES